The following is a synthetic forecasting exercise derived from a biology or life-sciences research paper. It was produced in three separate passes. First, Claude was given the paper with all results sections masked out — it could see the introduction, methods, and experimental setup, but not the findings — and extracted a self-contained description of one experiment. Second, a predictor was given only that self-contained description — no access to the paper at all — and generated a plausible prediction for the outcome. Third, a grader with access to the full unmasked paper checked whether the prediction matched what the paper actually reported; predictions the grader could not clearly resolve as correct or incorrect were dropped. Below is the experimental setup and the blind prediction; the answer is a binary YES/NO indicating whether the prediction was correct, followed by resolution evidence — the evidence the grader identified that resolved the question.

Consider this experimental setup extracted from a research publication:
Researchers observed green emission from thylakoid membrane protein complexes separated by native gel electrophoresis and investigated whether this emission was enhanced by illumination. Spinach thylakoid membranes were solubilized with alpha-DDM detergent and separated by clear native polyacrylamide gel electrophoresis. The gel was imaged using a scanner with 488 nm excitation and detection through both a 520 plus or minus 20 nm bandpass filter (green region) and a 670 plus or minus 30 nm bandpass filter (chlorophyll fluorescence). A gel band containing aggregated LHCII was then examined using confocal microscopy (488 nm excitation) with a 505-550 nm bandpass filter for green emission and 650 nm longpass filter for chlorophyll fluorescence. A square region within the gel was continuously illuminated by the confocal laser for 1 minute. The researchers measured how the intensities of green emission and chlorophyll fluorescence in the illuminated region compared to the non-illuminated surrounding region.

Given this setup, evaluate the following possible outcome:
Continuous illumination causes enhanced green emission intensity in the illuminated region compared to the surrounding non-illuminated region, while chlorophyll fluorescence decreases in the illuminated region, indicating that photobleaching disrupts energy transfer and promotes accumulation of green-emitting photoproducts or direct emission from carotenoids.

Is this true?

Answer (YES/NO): NO